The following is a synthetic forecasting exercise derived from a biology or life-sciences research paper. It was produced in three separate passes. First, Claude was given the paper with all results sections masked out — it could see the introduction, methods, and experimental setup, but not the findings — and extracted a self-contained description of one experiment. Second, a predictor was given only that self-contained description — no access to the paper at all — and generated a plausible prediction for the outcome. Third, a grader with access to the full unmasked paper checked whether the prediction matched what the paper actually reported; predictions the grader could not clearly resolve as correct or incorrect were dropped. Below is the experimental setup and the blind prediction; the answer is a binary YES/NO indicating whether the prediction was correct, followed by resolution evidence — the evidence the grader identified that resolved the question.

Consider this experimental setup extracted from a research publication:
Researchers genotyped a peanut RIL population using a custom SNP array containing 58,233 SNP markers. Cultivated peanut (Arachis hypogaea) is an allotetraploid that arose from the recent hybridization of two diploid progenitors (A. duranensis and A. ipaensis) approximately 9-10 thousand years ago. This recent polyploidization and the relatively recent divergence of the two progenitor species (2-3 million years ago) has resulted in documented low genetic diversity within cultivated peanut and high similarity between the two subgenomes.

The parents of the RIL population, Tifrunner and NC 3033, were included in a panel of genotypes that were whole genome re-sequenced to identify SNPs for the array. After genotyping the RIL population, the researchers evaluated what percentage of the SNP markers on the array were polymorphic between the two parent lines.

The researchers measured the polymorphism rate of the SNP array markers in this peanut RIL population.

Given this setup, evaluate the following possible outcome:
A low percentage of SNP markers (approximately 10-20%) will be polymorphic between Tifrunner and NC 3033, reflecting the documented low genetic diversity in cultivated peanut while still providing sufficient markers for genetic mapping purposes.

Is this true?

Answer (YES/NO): NO